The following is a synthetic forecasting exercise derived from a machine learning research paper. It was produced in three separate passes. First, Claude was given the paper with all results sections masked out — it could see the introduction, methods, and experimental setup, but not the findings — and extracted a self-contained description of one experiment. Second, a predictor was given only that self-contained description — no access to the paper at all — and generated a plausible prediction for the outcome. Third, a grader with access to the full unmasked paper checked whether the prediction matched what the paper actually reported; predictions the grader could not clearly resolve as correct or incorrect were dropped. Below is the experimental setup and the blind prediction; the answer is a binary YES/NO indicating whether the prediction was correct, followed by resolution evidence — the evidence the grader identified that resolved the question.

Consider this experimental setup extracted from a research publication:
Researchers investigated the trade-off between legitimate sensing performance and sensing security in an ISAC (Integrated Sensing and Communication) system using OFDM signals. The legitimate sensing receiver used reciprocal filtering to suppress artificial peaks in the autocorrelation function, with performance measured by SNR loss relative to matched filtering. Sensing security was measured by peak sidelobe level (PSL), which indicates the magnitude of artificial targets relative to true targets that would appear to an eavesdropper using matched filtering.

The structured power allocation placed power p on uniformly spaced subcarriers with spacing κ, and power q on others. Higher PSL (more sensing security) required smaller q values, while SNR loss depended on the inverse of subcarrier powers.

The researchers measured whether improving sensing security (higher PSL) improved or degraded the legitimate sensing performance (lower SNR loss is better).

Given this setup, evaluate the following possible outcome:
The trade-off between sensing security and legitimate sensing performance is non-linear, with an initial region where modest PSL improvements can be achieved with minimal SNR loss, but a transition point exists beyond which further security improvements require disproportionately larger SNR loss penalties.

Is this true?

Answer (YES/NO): NO